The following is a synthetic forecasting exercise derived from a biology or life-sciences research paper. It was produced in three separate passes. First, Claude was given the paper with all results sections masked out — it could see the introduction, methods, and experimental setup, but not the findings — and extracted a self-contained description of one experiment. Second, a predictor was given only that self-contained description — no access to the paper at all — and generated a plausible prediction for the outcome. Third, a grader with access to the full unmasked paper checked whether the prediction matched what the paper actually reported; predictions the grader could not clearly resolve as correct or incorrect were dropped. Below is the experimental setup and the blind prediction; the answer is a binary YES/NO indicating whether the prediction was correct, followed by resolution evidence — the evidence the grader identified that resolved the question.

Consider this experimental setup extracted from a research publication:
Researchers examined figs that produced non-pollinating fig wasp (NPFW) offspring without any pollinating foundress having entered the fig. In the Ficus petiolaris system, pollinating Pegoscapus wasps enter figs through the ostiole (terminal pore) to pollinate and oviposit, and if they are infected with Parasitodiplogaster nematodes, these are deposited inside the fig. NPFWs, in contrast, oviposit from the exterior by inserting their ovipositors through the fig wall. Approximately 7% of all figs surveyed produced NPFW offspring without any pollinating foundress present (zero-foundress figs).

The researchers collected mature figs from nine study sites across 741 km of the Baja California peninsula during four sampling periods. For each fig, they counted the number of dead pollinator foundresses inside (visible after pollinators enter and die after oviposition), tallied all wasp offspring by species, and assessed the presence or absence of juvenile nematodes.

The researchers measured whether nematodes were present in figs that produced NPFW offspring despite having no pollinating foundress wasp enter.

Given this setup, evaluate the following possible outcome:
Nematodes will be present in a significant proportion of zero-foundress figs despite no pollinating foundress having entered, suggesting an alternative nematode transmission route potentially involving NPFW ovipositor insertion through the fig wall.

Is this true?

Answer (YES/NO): NO